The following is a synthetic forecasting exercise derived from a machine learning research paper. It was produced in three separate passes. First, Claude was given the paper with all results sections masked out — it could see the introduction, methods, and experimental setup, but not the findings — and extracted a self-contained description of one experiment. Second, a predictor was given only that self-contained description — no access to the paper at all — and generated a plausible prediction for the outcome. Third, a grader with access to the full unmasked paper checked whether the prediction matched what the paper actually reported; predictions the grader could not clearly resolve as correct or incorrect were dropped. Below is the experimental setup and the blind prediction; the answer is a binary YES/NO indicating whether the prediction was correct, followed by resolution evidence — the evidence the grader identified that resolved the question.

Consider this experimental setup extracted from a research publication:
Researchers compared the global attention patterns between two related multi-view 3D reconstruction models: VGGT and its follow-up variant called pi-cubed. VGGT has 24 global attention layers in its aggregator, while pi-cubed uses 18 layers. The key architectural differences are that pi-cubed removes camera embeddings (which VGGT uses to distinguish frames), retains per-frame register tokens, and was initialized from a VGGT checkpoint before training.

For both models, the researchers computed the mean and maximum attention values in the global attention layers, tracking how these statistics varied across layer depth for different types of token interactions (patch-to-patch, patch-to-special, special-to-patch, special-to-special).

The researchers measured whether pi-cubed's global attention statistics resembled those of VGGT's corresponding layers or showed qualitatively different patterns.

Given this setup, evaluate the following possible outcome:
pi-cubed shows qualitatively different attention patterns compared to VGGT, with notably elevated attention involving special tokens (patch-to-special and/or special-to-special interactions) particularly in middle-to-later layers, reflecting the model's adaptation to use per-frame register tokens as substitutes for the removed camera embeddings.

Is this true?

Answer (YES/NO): NO